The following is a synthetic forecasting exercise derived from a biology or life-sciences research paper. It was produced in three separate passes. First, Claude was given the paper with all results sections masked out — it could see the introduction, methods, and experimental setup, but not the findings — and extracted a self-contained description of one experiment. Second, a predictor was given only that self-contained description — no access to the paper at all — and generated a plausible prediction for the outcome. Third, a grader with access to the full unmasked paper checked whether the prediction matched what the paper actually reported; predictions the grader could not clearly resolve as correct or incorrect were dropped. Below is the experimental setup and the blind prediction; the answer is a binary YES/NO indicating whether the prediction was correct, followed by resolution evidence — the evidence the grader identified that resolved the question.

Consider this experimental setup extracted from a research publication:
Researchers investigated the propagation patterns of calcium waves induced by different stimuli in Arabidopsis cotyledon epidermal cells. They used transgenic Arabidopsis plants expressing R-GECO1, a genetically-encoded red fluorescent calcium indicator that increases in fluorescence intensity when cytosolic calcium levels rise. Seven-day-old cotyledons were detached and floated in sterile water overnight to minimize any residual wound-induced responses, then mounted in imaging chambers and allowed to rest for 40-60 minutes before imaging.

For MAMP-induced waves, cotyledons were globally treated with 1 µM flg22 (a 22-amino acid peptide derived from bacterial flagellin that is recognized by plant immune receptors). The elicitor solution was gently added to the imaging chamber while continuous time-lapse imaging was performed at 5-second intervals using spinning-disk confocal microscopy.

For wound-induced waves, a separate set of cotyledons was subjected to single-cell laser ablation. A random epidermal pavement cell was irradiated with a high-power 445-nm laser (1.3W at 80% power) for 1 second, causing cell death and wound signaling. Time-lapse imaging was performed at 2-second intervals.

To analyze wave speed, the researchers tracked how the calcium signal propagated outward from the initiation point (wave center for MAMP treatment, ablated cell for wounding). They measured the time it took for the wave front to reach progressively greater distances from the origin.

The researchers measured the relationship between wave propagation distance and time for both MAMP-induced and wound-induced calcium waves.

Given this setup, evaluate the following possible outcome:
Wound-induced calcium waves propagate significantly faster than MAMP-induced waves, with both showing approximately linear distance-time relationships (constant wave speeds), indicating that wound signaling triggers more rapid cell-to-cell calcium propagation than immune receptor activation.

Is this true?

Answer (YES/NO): NO